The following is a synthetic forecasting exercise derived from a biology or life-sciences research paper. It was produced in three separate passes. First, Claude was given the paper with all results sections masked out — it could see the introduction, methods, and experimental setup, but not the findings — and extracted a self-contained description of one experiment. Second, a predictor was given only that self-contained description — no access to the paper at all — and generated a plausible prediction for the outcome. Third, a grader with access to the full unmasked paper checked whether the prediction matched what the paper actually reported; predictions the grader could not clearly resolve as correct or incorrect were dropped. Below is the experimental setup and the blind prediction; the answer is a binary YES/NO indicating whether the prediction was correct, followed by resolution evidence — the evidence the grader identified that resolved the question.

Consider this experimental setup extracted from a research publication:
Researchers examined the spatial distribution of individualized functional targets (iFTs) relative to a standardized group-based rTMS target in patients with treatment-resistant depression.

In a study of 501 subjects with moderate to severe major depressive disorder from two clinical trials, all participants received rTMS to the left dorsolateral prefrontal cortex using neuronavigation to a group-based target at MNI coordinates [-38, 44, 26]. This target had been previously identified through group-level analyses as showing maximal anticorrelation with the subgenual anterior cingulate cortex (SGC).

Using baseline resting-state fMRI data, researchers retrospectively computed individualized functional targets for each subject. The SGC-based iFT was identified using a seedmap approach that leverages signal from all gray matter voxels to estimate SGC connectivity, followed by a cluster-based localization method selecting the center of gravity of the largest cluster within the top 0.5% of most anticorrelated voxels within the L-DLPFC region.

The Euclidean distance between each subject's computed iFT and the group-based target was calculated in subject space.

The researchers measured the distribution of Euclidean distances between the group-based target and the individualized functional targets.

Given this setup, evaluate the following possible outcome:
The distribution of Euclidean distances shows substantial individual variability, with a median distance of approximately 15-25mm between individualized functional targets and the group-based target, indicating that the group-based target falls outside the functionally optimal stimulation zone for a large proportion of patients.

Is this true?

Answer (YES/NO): NO